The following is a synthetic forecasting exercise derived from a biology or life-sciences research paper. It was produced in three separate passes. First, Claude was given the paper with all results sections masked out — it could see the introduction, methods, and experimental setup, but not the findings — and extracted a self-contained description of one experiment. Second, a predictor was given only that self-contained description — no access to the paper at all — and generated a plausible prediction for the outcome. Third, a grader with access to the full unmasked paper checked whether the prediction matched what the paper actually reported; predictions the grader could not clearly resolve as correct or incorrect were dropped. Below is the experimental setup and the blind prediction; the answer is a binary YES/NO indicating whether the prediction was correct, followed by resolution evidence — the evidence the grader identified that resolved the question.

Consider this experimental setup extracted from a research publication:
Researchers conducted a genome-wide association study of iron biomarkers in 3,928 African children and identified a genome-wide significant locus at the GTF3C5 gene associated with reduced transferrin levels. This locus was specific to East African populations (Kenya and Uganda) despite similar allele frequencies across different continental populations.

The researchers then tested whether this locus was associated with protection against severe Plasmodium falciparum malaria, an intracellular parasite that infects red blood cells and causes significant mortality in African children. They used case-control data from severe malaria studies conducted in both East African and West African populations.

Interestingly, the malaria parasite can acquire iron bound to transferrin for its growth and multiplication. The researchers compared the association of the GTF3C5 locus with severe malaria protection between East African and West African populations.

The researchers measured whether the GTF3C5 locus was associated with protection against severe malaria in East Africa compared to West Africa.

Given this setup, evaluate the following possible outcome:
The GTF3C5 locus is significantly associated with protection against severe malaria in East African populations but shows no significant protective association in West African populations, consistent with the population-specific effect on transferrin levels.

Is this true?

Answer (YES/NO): YES